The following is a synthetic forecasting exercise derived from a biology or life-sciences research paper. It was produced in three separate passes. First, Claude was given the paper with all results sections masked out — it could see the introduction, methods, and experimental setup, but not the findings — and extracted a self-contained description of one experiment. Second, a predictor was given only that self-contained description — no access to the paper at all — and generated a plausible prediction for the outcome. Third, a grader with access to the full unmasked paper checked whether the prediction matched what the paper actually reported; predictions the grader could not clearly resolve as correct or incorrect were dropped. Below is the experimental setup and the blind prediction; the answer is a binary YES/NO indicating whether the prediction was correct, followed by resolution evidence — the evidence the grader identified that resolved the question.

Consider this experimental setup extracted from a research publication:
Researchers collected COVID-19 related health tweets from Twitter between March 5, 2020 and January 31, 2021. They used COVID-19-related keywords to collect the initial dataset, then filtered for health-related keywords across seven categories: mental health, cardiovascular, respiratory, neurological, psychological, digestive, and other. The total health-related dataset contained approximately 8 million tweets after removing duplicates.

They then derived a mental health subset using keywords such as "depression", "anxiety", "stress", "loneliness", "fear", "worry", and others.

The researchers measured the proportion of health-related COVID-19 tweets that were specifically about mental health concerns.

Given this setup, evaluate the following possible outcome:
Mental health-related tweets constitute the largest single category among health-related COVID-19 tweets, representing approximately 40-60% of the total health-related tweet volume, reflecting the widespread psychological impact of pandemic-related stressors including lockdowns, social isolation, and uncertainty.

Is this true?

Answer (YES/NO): NO